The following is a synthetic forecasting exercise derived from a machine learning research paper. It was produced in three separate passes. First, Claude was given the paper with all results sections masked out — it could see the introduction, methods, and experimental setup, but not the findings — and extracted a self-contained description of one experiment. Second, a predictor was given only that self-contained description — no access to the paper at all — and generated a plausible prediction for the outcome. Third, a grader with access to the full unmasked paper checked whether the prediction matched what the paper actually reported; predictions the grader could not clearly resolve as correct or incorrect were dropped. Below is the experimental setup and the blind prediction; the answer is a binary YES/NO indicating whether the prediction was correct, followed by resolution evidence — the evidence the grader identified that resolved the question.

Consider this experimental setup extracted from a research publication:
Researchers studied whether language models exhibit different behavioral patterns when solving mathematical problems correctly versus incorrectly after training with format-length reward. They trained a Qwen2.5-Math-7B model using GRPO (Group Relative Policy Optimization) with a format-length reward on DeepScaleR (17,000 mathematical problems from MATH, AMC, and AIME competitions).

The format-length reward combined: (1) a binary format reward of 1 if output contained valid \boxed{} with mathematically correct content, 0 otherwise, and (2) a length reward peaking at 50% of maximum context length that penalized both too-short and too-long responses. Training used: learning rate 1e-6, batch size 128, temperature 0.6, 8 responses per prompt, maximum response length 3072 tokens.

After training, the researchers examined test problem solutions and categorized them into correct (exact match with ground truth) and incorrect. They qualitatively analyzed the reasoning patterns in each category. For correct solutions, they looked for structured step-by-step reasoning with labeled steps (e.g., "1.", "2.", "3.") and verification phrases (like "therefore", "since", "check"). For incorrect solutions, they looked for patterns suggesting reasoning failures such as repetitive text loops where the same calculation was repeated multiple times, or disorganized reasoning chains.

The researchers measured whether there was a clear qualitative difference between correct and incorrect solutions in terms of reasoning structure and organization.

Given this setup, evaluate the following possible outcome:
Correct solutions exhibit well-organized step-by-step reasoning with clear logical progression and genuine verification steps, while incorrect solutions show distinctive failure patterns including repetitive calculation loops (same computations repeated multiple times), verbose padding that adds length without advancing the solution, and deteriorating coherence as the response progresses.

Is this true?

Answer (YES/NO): YES